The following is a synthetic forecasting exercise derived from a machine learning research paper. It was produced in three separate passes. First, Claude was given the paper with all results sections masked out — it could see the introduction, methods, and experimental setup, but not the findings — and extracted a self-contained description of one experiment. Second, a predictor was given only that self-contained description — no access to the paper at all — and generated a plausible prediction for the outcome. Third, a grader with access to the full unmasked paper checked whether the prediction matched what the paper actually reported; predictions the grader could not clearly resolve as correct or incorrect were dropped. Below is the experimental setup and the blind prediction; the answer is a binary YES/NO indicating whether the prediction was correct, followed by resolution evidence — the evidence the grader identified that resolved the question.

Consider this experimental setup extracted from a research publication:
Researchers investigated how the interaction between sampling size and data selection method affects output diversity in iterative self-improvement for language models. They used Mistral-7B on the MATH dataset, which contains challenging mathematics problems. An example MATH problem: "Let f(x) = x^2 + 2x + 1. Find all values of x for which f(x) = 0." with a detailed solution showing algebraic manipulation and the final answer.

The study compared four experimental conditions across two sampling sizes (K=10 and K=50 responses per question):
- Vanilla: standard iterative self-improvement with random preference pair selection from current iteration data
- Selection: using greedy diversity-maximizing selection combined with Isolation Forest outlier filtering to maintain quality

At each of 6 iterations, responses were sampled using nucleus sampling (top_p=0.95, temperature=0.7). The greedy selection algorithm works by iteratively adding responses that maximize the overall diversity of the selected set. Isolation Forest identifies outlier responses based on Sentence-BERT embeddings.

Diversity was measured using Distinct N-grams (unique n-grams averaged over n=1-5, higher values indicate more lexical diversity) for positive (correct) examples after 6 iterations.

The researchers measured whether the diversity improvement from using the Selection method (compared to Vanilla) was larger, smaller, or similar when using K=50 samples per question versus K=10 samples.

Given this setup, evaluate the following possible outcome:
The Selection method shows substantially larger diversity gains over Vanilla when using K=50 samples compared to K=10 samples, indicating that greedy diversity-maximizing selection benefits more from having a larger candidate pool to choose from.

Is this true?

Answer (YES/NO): YES